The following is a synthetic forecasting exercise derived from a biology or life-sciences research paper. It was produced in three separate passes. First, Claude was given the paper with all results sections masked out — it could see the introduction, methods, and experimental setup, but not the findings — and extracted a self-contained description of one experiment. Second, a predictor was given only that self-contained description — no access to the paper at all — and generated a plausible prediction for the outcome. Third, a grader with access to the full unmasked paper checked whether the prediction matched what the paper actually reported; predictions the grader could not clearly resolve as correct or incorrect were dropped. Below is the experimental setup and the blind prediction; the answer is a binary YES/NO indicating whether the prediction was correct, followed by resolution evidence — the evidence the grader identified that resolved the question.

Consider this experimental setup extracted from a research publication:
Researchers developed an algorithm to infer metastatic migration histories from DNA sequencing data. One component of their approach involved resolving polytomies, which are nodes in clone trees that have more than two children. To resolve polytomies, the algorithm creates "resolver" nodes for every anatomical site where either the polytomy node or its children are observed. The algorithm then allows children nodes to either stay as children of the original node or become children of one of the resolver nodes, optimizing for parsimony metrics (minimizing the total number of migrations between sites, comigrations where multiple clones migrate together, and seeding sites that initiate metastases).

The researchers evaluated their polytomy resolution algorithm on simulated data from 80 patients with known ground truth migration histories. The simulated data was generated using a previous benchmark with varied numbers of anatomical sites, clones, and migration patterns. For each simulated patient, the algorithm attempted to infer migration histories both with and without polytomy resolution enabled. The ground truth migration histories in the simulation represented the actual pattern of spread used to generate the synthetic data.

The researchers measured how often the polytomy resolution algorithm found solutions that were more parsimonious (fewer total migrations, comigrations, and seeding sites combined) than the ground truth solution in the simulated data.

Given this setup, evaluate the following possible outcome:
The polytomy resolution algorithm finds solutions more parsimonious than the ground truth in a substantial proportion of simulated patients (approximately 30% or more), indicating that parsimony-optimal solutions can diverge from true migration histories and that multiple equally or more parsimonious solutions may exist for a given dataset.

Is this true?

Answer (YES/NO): YES